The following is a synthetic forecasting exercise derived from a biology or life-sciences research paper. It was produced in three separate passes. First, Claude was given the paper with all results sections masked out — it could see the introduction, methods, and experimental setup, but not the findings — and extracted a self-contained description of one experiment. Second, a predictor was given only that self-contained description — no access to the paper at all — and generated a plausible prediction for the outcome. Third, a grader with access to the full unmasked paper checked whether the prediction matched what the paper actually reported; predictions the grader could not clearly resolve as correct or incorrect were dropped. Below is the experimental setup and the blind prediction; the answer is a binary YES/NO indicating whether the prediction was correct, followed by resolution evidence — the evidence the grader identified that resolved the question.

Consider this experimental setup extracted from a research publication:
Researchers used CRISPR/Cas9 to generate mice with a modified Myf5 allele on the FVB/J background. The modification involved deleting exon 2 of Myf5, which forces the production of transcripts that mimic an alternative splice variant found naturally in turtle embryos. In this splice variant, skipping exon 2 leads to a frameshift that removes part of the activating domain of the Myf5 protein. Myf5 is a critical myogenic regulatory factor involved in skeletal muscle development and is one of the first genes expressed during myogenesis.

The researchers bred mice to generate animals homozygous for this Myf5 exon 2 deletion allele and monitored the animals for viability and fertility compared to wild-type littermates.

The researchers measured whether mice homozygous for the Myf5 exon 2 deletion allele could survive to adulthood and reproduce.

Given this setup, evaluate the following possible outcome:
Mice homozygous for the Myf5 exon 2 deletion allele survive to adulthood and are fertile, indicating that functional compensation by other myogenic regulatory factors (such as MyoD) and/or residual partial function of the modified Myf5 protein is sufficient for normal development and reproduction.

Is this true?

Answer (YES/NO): YES